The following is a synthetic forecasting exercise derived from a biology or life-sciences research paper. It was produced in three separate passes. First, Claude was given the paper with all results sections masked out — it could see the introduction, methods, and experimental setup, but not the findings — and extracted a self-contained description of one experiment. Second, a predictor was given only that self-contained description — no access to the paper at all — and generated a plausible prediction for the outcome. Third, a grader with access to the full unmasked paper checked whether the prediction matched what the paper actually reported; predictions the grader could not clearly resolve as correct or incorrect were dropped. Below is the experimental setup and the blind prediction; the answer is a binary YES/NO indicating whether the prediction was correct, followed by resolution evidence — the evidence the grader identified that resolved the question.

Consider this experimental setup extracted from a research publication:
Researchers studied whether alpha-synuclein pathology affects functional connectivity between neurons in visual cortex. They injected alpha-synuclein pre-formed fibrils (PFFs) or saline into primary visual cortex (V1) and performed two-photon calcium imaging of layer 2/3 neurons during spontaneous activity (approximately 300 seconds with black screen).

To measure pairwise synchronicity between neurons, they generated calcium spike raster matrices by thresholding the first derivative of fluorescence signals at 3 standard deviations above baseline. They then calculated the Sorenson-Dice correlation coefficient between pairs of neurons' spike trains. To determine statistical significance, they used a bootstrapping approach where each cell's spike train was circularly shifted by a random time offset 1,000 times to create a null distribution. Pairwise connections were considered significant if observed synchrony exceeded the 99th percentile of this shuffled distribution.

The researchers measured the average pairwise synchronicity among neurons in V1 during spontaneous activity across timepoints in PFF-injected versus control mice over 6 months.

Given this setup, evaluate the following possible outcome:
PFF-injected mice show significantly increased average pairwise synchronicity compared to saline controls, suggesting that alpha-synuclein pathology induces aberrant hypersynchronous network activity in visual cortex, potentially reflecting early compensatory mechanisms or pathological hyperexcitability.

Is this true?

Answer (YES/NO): NO